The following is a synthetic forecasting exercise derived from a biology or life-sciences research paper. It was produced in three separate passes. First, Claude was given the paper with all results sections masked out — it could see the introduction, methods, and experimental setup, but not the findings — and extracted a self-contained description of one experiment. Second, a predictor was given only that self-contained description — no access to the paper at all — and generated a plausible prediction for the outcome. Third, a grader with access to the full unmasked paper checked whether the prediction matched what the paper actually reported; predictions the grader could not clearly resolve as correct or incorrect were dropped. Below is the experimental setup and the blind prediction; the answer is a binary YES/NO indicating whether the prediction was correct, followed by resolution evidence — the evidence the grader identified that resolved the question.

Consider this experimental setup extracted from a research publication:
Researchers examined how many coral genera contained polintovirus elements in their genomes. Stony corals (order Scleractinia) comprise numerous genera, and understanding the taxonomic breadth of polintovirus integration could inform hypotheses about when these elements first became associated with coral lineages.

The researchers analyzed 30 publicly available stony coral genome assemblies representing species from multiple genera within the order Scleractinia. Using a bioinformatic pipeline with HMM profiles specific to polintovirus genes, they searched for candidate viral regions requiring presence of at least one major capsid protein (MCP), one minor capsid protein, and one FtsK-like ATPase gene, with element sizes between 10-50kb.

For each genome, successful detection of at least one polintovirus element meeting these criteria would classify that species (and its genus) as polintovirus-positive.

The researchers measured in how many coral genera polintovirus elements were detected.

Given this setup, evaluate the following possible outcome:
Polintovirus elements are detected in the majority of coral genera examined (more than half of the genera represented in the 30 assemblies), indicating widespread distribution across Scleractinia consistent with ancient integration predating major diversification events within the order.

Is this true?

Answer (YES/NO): YES